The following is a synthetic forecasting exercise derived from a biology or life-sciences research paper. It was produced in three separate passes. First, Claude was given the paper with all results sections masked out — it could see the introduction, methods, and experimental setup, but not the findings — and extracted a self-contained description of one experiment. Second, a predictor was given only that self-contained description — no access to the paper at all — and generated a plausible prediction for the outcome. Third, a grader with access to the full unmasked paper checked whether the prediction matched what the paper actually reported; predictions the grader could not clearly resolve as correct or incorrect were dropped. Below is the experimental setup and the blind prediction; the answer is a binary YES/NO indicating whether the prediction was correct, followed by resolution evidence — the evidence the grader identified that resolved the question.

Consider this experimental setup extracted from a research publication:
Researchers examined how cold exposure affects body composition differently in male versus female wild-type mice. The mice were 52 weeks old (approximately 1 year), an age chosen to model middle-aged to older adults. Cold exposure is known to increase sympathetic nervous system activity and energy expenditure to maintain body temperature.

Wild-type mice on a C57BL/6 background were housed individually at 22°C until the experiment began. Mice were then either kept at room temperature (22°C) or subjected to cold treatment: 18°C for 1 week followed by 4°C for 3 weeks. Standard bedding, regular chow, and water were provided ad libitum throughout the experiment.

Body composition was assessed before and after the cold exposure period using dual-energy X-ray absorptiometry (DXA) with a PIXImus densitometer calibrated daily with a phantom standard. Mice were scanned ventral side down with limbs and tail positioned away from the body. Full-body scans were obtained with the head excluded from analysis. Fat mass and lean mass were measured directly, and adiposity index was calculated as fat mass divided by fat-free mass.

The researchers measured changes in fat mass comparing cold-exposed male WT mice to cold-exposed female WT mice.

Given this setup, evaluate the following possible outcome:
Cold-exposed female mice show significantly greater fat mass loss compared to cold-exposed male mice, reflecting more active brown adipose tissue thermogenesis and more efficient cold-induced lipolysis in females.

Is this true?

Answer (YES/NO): NO